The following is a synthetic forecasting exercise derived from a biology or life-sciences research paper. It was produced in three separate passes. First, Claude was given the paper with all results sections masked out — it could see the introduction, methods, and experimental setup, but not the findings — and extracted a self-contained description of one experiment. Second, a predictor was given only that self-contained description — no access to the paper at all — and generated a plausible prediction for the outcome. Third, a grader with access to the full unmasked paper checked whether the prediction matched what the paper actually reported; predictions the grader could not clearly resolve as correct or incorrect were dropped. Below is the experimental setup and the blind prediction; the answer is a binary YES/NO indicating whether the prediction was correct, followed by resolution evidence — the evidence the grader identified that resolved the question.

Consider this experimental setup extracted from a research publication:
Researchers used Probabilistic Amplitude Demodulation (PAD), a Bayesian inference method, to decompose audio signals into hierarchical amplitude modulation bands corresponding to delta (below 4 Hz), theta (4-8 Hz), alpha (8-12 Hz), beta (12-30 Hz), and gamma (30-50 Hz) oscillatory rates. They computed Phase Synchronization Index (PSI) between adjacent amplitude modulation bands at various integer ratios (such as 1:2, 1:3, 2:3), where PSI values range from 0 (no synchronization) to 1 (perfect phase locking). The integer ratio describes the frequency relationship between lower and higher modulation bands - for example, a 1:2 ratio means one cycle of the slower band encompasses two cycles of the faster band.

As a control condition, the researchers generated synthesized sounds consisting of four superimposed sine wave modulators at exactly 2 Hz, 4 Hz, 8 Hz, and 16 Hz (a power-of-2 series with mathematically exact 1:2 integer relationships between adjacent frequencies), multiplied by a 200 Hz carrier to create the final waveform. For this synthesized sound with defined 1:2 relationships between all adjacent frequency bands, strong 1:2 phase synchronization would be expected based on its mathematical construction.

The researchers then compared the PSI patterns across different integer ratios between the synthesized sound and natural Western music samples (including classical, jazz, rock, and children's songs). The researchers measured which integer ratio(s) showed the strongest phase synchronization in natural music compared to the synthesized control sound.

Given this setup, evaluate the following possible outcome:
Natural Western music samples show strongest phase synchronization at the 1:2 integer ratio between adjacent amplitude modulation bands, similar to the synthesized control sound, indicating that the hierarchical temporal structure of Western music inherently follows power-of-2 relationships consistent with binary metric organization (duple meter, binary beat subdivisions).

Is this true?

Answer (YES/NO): NO